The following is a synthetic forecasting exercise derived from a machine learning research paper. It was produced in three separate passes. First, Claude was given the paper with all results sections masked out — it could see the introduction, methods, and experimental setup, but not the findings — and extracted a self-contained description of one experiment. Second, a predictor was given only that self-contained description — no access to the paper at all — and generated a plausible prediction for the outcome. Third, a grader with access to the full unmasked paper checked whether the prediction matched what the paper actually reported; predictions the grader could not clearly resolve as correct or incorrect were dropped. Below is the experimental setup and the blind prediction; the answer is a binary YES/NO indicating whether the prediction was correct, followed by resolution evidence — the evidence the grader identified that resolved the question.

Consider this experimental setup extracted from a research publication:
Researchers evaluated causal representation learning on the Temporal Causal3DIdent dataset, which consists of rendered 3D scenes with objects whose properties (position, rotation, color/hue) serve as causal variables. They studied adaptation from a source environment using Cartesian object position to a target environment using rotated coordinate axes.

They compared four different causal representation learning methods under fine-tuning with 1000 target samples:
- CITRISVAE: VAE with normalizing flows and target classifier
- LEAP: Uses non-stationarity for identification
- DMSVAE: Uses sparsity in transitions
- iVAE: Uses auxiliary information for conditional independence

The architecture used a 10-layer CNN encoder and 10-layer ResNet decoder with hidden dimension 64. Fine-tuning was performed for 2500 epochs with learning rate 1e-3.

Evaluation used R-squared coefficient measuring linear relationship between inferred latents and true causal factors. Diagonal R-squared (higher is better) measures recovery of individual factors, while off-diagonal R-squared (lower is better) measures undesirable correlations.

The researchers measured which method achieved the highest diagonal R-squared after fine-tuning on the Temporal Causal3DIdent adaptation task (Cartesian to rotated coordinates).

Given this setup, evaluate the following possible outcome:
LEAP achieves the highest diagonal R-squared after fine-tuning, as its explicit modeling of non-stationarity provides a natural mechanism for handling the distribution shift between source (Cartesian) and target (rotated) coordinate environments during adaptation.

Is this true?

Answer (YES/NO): NO